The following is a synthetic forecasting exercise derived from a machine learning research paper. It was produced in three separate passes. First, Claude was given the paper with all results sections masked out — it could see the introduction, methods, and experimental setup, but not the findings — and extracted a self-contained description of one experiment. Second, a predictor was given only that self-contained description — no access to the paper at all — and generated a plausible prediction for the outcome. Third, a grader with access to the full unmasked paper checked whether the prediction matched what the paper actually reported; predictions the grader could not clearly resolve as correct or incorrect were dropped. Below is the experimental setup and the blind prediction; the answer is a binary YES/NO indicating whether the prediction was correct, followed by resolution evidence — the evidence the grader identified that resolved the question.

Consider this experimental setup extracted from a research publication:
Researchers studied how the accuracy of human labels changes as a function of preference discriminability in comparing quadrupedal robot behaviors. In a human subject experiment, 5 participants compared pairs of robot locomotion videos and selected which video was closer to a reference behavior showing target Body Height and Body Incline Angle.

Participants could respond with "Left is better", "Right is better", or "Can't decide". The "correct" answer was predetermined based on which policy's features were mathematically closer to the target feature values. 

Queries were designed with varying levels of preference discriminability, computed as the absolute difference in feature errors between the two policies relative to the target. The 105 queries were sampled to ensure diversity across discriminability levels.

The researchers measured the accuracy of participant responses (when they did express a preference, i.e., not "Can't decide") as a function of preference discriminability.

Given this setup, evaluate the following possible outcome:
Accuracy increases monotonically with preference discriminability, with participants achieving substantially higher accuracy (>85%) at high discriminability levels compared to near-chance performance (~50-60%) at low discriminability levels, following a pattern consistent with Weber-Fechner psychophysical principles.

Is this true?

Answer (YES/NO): NO